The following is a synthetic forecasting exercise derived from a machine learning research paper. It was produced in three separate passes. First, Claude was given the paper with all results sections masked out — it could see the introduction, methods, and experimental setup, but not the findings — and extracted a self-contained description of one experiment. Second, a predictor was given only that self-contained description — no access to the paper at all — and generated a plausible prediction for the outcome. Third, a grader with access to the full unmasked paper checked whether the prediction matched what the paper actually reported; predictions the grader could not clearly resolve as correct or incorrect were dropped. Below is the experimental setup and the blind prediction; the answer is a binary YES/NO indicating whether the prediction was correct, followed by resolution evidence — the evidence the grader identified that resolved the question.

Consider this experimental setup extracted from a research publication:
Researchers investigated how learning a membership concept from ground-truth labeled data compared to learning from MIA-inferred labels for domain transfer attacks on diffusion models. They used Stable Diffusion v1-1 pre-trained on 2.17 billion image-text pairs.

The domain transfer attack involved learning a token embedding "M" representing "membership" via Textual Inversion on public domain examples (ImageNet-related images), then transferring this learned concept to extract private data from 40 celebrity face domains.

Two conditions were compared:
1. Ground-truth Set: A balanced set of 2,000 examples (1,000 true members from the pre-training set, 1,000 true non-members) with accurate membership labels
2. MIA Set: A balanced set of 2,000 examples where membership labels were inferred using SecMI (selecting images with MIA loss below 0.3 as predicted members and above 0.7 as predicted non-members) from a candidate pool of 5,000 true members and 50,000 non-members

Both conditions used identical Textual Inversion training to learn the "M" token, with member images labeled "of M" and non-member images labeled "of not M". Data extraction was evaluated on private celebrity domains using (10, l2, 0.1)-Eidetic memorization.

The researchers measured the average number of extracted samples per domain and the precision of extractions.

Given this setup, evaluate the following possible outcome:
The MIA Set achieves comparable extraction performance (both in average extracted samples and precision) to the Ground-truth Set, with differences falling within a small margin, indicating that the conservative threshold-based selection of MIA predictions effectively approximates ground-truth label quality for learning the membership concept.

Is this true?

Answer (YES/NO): NO